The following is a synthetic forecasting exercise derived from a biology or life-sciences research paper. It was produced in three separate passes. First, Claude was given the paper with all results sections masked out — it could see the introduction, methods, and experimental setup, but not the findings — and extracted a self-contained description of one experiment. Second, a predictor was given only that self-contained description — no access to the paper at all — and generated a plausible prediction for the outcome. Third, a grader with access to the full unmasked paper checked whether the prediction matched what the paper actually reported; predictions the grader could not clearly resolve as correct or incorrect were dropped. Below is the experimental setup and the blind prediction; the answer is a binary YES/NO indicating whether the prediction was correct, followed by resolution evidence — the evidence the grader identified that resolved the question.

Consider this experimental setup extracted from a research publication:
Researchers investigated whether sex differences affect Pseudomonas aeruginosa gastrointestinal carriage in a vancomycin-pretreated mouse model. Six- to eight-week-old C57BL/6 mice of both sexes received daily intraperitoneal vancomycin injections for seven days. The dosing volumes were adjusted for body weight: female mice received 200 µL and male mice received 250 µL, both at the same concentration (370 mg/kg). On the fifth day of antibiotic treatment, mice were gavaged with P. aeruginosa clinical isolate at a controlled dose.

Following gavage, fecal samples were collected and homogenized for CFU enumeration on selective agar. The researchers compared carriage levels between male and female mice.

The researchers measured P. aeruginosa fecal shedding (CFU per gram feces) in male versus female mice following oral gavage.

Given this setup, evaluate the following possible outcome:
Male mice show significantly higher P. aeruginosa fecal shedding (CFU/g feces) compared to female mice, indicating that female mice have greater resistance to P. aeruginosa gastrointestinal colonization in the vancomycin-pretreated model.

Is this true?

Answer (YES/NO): NO